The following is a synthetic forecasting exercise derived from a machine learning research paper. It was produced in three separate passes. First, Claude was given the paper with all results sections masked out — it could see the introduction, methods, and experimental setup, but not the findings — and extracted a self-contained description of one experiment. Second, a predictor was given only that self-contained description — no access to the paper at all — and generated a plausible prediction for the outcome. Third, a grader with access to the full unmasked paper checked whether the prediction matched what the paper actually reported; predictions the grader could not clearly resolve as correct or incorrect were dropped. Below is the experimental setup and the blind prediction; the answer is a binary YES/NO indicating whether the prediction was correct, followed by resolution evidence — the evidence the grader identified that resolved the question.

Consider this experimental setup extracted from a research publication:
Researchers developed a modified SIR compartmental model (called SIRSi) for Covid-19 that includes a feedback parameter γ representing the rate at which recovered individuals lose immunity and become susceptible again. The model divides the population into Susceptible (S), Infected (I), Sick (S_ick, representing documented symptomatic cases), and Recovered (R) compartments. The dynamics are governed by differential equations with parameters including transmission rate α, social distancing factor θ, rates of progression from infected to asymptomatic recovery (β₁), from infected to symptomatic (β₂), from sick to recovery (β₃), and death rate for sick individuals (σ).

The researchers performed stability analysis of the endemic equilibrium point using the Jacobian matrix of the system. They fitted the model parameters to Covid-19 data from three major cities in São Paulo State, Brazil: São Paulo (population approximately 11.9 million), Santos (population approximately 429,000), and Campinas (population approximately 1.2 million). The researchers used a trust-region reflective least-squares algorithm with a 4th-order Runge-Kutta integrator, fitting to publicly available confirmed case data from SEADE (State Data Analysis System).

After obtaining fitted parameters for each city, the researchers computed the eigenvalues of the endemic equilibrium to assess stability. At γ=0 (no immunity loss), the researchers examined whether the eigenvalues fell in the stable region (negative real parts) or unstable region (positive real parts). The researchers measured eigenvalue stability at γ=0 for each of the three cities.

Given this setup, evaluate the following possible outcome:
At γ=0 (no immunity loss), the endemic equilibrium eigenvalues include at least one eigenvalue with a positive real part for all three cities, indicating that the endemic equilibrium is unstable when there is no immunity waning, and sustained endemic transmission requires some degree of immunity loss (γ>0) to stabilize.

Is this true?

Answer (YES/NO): NO